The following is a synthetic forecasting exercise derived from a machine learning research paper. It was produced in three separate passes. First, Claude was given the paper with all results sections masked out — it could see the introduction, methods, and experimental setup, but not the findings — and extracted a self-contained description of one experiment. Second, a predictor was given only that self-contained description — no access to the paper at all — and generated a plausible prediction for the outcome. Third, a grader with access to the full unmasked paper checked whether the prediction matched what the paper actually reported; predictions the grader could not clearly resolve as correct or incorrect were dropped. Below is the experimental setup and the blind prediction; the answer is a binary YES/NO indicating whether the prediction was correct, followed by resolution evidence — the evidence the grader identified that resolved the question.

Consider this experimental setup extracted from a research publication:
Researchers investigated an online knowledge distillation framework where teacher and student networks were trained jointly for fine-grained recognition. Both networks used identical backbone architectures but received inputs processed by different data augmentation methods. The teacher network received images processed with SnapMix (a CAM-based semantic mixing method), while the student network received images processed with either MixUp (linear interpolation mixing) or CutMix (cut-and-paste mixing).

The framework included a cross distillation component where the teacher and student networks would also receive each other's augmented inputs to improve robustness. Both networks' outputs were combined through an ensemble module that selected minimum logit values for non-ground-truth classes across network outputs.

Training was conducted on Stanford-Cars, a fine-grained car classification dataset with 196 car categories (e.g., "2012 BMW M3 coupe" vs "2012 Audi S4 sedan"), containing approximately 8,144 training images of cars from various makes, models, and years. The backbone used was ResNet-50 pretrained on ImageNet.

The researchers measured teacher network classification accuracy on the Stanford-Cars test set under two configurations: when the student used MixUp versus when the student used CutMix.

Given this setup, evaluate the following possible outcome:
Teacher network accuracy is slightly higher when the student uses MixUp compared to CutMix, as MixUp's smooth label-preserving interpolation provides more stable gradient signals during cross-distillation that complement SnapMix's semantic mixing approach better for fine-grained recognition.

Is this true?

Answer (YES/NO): YES